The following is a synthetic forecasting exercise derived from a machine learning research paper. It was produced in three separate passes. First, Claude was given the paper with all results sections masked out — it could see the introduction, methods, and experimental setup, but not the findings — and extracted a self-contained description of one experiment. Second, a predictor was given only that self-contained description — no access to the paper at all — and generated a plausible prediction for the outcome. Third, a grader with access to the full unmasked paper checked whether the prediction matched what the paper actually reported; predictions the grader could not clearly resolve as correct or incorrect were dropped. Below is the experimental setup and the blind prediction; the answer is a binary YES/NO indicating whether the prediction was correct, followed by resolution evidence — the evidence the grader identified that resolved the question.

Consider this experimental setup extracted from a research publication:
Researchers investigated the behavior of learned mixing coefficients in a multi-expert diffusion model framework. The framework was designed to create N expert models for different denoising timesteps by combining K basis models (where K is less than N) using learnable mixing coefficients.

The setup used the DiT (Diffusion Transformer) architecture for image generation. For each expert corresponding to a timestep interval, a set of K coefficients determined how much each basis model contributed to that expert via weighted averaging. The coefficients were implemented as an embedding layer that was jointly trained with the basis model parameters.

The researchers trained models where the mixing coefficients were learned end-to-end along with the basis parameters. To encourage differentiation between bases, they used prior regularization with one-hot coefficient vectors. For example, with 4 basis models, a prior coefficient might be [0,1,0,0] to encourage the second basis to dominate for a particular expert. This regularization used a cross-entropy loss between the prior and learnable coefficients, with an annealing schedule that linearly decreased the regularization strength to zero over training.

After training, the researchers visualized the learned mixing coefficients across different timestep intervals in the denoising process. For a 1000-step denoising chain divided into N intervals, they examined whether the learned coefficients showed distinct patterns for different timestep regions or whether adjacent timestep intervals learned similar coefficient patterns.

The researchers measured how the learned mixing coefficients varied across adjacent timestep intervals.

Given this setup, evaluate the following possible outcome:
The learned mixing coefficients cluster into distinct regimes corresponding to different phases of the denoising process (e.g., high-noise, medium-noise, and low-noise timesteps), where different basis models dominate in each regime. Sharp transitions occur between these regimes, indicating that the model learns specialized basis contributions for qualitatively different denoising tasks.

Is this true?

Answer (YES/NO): NO